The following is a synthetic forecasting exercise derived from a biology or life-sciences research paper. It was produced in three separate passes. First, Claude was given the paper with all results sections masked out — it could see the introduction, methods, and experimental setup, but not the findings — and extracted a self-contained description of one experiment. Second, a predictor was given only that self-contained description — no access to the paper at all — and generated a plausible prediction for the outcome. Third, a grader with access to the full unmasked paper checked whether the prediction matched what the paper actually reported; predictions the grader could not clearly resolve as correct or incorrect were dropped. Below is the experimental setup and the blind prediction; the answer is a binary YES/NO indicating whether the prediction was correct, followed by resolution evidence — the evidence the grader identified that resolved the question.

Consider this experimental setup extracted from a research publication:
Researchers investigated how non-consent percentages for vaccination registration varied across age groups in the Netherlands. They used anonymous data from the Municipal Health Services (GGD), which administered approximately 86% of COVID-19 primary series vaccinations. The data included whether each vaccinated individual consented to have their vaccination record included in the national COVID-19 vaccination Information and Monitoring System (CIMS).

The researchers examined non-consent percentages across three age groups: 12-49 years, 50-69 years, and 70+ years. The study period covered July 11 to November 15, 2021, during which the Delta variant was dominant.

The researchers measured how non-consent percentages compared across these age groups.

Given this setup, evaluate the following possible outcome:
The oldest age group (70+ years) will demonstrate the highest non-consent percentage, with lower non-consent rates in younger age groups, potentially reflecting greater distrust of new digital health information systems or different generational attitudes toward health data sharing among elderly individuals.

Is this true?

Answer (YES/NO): NO